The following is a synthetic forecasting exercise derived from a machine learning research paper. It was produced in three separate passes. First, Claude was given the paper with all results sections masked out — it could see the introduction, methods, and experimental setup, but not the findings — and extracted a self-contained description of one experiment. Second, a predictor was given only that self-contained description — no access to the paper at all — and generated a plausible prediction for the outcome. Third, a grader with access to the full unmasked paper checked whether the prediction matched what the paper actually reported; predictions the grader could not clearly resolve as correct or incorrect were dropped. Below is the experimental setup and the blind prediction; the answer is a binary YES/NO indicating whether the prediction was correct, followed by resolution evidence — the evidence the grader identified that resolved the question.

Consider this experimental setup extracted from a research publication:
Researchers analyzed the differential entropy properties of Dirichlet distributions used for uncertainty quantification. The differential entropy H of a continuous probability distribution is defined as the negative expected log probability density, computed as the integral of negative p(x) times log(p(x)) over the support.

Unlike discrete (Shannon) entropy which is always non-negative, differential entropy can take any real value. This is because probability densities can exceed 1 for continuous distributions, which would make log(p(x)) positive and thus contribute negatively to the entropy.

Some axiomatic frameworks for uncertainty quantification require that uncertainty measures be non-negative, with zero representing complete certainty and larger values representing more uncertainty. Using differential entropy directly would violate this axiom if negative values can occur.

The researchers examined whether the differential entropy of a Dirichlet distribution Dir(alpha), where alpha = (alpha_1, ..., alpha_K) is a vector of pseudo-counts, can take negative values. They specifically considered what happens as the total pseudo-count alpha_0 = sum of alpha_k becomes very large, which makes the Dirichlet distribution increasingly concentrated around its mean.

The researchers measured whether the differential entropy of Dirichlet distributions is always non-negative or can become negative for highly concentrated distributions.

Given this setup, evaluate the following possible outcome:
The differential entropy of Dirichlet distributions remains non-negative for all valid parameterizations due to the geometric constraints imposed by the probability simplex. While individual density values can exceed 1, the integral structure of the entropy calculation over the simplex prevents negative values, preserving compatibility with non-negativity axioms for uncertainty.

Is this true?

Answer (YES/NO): NO